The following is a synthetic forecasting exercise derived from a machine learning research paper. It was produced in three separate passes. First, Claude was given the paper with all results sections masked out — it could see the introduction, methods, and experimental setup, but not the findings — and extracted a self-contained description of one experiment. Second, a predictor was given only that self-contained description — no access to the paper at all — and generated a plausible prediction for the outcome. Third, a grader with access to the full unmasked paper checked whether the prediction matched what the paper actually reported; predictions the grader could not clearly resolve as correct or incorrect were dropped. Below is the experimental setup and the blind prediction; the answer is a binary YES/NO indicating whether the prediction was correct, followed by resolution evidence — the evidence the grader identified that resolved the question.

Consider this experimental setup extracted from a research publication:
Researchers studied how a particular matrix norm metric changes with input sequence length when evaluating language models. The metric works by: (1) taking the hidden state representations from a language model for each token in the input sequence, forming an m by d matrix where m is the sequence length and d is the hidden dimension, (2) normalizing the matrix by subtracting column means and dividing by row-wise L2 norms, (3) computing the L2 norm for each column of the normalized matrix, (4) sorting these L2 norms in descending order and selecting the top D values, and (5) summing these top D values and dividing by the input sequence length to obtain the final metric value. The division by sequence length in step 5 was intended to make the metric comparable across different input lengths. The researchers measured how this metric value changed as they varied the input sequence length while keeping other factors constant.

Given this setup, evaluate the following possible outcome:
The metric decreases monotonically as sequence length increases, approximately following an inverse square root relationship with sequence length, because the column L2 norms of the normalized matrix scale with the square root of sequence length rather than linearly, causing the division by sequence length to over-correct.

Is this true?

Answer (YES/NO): NO